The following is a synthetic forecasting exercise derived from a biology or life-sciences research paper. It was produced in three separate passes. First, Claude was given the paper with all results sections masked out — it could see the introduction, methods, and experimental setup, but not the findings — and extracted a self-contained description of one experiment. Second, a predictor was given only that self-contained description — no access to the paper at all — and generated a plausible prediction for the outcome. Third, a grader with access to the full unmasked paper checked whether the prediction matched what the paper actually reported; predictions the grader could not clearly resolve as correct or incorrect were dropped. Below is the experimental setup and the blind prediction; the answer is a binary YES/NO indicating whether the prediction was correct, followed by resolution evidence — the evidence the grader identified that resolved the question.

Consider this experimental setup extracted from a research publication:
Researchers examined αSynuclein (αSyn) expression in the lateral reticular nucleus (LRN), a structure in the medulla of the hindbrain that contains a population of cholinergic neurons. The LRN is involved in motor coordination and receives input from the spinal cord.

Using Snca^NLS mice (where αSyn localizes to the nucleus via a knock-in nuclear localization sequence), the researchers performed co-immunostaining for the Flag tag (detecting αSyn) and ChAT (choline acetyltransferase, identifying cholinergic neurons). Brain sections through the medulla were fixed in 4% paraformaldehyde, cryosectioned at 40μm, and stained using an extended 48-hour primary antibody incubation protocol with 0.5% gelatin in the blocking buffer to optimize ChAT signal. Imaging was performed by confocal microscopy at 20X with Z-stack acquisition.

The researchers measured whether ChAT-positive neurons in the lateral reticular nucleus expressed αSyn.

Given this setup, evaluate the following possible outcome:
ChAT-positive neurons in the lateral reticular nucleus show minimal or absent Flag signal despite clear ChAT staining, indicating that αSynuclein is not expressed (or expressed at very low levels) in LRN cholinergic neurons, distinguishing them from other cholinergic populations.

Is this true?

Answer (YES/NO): YES